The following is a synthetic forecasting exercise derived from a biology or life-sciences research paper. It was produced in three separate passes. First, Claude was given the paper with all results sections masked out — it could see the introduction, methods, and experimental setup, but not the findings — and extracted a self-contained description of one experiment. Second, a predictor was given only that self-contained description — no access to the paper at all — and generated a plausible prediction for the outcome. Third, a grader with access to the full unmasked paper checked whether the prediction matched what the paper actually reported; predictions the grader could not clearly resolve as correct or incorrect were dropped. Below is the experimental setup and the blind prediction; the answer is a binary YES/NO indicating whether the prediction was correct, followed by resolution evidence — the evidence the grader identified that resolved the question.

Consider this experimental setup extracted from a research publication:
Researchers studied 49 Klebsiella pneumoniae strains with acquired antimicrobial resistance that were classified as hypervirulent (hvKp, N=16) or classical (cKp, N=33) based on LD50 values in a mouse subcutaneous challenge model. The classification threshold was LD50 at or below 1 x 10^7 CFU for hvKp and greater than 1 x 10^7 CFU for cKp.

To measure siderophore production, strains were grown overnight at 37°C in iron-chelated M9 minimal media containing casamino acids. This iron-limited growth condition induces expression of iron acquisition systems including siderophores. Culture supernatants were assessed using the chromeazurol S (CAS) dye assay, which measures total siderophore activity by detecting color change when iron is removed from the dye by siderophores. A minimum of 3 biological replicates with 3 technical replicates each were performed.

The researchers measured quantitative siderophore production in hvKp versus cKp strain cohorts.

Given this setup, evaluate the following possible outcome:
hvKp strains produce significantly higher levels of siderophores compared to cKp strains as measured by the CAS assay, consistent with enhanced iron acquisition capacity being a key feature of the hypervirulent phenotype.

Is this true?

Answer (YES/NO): NO